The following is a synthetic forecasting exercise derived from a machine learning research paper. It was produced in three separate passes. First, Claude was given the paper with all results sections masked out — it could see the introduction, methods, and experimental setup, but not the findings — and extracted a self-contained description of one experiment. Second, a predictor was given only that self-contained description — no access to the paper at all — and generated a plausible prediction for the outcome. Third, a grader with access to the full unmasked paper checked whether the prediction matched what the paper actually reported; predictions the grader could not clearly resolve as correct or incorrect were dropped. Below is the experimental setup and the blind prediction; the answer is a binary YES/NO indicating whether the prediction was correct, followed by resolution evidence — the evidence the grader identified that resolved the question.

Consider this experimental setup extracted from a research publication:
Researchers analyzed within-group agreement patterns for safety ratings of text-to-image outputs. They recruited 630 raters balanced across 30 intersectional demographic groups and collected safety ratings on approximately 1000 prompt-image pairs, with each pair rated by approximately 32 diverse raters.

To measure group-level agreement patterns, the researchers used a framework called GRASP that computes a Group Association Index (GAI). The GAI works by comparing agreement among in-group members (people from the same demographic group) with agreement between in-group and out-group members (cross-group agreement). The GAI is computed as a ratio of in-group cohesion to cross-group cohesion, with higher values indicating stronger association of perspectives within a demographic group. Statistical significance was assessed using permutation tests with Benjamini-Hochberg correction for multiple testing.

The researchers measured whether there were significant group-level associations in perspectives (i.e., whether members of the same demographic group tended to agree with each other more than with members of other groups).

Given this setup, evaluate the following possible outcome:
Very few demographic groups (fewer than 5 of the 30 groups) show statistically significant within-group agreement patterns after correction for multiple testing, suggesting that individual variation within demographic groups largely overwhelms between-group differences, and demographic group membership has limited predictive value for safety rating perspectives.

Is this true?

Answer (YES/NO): NO